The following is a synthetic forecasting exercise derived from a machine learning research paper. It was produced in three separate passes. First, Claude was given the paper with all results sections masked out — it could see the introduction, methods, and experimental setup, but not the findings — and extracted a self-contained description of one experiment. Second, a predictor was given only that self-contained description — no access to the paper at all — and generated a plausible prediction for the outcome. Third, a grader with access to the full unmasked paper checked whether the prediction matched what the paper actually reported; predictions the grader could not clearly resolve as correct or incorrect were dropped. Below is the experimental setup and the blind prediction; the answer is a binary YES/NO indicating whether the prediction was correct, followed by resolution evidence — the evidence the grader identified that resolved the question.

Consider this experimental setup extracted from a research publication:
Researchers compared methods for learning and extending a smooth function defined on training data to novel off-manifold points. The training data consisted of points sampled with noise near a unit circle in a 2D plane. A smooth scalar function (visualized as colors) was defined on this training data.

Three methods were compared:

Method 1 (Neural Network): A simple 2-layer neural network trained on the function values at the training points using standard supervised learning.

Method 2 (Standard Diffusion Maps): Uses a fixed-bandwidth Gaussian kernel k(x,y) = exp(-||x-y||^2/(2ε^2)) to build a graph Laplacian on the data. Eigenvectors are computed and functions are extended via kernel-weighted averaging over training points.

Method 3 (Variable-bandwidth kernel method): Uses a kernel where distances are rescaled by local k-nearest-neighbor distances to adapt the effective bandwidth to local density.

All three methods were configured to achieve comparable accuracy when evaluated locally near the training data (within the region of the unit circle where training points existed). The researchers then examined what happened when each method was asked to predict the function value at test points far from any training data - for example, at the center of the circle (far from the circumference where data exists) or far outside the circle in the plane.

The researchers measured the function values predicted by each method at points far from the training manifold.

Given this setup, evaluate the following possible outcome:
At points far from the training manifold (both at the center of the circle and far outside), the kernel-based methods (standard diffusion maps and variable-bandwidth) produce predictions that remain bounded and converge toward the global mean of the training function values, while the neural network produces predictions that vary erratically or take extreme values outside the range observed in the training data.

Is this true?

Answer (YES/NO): NO